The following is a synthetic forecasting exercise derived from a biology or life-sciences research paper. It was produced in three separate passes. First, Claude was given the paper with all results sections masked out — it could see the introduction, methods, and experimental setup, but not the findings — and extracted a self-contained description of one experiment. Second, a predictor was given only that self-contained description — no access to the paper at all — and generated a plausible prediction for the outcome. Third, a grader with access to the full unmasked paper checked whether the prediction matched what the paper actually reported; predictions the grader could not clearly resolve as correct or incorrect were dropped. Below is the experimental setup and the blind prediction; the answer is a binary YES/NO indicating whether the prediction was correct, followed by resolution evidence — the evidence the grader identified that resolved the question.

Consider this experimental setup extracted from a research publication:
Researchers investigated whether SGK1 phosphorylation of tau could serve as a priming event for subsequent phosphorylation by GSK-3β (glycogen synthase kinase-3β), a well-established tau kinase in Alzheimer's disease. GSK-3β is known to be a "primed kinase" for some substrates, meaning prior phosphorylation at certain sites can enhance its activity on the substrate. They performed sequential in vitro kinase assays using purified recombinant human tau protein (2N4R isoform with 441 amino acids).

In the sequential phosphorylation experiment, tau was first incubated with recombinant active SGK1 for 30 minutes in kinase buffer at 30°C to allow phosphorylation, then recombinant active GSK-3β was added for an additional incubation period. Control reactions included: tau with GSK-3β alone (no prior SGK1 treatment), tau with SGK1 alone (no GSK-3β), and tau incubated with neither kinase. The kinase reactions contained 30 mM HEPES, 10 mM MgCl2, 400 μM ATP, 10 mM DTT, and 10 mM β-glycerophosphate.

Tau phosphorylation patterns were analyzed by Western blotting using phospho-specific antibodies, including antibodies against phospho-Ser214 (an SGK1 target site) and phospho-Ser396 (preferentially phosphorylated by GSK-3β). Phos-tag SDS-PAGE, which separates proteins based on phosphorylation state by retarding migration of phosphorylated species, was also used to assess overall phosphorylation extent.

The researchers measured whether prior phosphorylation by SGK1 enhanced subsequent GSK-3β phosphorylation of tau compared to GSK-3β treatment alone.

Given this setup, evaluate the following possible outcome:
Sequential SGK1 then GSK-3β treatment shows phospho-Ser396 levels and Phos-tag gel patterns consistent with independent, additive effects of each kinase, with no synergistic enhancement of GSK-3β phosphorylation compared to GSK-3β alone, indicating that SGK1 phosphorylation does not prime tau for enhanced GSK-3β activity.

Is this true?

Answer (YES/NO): NO